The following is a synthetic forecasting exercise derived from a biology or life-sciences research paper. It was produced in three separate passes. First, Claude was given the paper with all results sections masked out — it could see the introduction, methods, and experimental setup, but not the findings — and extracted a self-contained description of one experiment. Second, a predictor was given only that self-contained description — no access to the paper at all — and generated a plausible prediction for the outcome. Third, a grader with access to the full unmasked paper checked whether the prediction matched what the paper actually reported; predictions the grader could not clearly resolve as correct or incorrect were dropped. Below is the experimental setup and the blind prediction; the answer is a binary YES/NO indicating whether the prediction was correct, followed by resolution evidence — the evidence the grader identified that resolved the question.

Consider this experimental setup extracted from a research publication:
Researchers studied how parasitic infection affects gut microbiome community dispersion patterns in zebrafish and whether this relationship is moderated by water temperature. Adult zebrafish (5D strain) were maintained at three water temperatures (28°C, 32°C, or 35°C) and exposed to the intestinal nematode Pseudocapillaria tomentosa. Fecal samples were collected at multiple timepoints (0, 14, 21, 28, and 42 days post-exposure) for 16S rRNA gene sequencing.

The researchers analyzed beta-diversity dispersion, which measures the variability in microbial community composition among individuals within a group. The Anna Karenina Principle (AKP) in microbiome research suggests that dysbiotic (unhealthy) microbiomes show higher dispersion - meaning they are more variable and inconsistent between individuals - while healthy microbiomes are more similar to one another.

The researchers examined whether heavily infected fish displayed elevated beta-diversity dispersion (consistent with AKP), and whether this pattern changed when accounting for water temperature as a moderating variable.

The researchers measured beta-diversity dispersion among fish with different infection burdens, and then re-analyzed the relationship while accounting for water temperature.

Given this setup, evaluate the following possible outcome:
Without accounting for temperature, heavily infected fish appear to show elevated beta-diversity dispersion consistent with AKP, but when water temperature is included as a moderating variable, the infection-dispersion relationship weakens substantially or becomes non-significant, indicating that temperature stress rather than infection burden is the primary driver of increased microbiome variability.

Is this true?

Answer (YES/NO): NO